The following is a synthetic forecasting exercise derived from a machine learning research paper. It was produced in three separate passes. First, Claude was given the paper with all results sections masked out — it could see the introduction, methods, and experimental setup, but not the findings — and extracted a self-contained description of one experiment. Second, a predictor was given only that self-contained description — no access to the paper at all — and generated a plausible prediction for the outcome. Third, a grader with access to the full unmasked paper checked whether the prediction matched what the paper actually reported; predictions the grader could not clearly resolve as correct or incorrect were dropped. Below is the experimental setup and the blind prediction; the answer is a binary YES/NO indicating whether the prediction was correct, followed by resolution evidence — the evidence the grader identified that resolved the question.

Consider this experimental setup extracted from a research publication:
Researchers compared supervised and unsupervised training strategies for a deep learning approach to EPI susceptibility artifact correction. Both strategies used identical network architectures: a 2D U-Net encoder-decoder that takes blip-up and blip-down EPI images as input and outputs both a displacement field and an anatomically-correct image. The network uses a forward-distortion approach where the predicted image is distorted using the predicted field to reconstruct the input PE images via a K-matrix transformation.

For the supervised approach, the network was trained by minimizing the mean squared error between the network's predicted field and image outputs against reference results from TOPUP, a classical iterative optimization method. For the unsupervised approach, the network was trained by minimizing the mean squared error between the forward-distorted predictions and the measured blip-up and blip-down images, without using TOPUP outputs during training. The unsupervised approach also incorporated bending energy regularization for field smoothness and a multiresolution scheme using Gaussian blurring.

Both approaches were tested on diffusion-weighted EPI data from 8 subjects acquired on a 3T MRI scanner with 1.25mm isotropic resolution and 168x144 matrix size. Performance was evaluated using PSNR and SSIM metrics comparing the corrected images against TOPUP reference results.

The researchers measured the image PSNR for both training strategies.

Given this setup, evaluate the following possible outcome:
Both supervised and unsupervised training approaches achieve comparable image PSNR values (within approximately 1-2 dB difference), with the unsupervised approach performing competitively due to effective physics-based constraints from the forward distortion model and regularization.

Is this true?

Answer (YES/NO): NO